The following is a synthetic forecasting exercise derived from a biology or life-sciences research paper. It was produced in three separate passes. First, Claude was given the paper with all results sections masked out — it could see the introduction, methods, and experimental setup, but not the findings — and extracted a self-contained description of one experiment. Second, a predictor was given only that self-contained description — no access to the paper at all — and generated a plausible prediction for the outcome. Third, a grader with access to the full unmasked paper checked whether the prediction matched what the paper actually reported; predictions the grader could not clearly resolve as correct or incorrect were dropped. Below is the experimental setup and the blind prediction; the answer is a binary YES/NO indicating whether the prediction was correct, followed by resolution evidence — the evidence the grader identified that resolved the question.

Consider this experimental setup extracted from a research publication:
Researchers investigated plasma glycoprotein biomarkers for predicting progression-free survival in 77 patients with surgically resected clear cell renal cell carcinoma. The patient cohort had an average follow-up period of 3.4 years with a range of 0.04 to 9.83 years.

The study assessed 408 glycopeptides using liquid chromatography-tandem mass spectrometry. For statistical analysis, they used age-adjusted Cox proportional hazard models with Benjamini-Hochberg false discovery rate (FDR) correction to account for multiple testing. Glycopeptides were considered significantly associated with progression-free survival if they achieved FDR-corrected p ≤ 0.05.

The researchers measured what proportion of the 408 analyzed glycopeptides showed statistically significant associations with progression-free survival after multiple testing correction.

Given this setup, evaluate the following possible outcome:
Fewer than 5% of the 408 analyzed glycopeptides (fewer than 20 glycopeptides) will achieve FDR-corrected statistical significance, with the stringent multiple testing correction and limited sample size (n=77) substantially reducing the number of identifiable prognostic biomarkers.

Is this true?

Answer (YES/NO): NO